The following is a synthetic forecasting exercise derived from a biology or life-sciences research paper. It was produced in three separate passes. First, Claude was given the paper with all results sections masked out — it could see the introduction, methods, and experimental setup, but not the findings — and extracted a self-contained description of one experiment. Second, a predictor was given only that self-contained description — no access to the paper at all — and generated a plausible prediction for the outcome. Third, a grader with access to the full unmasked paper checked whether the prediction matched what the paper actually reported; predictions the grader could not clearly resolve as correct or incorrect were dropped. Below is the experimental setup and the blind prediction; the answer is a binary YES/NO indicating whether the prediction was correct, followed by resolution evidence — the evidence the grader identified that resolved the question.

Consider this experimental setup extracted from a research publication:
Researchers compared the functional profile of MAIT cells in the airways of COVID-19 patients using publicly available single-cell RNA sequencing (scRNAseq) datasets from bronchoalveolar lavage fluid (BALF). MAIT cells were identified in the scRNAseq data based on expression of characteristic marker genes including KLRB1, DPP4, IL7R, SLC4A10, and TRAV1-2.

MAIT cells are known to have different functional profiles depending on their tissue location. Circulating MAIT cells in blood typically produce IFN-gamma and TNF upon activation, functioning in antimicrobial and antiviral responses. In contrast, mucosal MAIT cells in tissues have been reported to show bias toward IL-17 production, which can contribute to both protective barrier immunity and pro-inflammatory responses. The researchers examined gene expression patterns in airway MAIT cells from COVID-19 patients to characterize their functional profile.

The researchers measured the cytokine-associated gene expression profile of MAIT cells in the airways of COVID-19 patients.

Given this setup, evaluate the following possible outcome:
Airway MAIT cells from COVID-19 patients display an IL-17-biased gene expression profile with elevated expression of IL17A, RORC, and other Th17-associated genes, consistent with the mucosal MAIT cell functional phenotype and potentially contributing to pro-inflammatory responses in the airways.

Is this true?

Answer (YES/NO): YES